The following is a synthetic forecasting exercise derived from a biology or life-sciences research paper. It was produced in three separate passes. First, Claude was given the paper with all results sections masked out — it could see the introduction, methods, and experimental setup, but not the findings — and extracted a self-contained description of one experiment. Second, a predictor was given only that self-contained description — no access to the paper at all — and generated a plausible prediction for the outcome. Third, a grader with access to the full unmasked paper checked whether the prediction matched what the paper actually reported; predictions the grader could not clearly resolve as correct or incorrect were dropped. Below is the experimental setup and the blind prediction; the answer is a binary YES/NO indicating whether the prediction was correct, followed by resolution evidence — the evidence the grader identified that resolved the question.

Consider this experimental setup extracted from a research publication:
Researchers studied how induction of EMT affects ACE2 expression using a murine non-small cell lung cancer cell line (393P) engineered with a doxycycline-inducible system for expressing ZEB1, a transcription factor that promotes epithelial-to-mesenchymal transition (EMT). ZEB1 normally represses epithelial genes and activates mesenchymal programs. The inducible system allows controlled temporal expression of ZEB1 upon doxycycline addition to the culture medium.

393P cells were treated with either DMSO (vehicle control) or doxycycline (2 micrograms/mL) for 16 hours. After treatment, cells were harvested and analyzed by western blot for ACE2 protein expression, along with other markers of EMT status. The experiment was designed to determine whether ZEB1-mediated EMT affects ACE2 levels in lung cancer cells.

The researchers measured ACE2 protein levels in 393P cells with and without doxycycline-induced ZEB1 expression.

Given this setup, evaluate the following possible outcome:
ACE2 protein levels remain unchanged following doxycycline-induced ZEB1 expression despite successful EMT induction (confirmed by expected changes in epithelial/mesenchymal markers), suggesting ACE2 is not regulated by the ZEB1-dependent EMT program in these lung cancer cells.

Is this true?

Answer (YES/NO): NO